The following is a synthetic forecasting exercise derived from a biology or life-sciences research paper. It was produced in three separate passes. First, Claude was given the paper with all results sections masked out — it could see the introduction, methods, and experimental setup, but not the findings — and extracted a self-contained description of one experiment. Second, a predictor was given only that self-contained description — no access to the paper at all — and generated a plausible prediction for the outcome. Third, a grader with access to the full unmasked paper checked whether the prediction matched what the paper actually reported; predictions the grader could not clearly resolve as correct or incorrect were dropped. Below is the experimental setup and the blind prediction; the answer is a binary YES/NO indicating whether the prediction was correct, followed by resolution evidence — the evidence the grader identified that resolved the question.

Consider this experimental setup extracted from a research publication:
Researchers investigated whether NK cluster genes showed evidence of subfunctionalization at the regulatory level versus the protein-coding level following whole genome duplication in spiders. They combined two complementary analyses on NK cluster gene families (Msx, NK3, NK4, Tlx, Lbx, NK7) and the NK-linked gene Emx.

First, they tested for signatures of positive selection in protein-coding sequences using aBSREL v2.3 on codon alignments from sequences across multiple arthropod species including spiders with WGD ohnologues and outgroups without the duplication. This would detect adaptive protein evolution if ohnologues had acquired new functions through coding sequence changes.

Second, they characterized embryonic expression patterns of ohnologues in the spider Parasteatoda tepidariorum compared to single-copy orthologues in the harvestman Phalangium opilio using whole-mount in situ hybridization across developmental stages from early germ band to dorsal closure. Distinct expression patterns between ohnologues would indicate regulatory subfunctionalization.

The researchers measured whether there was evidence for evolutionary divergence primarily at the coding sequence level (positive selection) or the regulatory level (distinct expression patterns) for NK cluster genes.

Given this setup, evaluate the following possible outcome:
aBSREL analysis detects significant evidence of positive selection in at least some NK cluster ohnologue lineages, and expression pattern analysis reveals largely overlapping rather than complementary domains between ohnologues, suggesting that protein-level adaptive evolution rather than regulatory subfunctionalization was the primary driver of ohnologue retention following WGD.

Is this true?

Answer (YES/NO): NO